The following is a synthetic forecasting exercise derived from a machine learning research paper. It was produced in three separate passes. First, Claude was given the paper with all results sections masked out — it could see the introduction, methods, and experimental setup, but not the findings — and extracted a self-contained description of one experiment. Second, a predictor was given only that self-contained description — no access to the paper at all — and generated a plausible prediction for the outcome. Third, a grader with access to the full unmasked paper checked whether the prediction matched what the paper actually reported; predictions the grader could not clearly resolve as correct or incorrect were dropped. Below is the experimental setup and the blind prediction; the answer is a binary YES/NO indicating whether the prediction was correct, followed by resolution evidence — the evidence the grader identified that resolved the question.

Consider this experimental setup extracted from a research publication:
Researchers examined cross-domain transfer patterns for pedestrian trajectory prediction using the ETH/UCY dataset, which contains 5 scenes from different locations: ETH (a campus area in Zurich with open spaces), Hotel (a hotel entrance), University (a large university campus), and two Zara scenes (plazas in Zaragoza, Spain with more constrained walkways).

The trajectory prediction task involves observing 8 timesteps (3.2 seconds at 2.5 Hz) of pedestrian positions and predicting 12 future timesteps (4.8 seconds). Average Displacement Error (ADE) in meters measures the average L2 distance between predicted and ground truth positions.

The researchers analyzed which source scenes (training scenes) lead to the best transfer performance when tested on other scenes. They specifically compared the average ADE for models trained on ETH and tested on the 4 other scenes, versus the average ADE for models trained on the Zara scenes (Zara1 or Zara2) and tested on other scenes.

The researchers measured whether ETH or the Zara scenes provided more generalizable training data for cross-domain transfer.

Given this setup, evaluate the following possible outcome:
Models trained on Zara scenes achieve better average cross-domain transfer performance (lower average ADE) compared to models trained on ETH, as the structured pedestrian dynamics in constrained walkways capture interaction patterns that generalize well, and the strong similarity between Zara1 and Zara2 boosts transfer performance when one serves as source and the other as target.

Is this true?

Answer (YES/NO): NO